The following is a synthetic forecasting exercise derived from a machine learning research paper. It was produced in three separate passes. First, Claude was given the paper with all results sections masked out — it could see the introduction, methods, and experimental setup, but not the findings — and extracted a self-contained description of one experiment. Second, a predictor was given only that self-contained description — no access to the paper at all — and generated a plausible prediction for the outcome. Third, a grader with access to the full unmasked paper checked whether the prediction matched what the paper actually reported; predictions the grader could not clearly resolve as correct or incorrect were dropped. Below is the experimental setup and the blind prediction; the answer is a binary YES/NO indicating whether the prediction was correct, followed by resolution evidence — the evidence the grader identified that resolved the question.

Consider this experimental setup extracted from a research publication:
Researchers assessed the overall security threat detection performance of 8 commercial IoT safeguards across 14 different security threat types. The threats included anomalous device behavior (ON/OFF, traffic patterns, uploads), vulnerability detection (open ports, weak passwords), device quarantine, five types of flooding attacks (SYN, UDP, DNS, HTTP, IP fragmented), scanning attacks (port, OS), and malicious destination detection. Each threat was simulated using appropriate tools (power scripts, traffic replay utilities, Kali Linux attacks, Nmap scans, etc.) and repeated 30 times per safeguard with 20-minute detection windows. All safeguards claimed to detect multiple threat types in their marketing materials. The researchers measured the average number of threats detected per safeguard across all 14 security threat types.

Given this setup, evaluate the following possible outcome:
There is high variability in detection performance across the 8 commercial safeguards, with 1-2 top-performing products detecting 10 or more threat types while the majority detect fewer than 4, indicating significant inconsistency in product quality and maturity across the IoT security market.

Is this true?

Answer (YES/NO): NO